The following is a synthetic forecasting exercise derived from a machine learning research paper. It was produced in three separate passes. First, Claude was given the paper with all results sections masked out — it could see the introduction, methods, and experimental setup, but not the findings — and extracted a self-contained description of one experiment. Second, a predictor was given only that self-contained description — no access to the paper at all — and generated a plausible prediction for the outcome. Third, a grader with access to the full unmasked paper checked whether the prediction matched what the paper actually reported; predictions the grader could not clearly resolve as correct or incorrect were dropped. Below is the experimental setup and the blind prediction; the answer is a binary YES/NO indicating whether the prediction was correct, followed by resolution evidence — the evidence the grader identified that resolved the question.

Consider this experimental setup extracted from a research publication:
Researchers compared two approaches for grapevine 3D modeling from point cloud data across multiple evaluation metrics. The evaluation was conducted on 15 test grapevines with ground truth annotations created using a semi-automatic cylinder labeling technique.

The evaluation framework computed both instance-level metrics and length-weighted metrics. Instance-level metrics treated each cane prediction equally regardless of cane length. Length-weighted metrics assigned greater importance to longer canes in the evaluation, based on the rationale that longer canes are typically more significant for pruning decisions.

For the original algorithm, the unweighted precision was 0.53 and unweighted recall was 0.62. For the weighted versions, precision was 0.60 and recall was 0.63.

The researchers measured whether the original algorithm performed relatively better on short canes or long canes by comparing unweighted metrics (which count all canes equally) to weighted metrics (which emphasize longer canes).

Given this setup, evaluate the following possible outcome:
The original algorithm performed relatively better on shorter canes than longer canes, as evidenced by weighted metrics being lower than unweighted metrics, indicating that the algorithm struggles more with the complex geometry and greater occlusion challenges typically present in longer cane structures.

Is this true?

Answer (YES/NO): NO